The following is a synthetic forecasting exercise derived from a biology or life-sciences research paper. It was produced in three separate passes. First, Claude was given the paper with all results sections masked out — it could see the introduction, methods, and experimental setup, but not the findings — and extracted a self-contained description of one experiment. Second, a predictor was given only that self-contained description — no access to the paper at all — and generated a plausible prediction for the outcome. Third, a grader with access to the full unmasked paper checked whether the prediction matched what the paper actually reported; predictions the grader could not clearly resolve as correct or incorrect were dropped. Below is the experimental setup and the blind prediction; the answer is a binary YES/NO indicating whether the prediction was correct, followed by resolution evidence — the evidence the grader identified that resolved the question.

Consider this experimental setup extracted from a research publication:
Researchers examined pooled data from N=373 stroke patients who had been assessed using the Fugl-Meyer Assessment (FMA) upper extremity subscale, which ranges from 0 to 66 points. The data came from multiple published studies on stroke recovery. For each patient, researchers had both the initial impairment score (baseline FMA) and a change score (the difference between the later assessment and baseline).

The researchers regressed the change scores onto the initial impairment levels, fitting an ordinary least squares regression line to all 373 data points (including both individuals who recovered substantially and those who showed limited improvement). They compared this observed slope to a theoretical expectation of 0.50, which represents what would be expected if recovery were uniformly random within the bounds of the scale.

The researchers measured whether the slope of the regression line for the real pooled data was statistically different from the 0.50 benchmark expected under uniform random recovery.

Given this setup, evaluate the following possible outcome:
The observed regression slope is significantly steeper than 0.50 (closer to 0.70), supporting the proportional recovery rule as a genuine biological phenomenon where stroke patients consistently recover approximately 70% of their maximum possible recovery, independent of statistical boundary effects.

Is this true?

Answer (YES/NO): NO